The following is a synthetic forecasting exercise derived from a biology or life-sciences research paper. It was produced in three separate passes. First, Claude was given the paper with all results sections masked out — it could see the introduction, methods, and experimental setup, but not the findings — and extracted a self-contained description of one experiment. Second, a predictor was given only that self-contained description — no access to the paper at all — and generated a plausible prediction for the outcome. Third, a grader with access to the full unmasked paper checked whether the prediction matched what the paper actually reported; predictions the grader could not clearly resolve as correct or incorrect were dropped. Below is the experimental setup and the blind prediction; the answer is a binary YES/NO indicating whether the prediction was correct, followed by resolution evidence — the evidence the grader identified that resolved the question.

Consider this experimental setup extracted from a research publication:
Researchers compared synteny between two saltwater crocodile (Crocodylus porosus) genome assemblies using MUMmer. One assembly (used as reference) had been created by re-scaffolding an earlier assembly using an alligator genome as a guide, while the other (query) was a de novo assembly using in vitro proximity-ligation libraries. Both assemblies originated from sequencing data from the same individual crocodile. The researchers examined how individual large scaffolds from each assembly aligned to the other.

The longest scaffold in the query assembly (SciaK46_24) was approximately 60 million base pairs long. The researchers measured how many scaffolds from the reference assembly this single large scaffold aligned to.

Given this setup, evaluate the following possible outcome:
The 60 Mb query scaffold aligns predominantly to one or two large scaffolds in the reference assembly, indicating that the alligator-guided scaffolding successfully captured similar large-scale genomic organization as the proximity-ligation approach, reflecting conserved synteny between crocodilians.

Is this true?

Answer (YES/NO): NO